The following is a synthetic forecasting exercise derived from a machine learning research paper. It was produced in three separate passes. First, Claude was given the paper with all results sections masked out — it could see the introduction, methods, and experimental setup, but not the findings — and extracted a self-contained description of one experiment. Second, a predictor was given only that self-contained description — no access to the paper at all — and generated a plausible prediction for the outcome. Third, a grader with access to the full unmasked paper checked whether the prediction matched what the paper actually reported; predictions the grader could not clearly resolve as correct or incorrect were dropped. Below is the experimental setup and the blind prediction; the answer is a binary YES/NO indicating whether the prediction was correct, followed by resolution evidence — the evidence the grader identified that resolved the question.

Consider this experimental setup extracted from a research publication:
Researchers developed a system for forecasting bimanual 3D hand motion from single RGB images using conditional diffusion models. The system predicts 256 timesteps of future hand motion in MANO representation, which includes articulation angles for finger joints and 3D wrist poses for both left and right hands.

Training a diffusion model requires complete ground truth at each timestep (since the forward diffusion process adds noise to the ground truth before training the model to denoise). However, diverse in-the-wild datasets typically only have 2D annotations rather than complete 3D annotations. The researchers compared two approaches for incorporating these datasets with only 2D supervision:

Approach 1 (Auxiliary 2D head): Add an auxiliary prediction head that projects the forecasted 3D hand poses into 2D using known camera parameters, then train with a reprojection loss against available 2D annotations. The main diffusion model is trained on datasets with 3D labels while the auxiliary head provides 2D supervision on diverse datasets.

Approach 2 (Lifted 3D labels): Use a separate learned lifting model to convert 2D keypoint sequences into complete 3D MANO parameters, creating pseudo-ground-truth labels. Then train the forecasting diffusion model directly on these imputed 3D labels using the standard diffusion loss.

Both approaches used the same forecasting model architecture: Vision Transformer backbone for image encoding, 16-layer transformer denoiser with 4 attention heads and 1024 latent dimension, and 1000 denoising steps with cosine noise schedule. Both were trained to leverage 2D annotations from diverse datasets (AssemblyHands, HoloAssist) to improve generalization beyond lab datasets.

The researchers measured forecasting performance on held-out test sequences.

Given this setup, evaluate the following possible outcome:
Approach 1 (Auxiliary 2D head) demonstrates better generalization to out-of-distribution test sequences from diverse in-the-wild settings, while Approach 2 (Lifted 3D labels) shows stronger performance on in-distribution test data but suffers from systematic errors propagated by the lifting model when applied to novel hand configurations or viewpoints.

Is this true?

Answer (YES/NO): NO